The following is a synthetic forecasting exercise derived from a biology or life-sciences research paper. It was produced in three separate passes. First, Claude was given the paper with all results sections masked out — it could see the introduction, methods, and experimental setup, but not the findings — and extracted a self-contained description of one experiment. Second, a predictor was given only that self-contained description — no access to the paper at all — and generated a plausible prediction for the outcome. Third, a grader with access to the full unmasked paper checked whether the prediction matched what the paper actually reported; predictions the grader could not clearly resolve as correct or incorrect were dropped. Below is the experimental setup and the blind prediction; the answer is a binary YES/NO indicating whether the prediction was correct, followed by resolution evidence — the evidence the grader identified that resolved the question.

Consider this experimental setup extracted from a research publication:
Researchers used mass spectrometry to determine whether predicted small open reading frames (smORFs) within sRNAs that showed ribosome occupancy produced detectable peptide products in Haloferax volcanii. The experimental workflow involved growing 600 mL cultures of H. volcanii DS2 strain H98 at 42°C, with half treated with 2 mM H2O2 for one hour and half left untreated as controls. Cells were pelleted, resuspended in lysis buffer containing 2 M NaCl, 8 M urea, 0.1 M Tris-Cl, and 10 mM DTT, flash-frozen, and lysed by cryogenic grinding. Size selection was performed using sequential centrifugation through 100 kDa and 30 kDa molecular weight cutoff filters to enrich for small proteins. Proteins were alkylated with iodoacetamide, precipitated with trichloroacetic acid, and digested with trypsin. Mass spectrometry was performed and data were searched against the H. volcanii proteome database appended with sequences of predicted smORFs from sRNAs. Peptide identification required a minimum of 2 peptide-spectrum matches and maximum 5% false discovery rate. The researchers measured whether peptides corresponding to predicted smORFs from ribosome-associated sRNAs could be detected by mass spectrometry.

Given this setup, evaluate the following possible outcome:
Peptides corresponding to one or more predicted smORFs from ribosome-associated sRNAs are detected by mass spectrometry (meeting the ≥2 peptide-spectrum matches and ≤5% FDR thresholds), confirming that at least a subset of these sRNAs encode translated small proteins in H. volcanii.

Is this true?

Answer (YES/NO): YES